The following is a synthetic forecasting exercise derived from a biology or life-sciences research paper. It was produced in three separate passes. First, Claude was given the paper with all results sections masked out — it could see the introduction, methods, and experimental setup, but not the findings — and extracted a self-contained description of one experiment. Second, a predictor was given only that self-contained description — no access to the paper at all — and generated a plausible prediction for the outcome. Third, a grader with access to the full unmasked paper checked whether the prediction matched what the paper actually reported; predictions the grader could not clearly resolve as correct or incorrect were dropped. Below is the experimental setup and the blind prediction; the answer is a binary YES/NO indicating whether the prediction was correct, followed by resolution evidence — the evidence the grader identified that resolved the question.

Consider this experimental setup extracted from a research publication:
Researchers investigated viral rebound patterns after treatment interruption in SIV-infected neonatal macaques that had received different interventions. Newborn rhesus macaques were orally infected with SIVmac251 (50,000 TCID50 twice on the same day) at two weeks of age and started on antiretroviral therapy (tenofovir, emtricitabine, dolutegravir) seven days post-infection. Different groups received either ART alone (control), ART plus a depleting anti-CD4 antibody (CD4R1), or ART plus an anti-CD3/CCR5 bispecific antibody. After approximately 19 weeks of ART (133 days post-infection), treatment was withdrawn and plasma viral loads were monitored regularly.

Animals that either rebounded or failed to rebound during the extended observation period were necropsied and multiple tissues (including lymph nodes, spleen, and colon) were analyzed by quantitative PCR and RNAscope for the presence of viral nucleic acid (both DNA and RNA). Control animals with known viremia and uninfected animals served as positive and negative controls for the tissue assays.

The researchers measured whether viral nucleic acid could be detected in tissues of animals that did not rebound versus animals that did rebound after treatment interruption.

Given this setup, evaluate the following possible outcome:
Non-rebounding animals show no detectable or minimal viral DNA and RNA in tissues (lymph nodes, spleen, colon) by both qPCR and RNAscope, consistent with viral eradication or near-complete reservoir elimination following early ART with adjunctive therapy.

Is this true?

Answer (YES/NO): YES